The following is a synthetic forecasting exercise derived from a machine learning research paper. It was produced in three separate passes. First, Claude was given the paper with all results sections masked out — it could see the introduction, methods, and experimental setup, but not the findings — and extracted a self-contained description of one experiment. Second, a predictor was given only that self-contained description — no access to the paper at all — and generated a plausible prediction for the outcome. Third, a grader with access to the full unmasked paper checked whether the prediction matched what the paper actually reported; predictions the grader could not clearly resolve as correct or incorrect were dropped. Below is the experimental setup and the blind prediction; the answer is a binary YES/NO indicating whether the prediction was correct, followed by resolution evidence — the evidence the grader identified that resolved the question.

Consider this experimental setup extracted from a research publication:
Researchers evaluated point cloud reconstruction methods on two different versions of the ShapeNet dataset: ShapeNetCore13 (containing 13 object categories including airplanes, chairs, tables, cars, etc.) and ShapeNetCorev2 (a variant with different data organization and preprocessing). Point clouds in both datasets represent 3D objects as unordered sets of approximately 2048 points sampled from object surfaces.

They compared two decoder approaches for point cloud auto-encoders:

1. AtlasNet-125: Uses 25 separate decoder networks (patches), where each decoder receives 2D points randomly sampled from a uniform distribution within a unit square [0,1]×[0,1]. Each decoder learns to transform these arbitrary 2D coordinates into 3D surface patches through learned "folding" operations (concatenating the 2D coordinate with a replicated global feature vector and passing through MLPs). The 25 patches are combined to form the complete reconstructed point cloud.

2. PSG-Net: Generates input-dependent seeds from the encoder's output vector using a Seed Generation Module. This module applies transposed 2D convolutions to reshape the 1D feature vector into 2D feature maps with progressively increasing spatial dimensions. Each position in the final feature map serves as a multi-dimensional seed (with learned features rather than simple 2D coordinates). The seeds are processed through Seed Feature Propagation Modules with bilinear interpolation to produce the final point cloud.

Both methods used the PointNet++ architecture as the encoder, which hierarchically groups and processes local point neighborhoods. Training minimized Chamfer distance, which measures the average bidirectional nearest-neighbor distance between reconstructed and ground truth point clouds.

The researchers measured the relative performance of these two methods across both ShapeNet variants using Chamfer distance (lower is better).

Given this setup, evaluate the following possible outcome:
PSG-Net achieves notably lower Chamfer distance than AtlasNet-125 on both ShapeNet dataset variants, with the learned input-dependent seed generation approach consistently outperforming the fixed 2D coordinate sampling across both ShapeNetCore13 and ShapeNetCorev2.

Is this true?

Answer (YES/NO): NO